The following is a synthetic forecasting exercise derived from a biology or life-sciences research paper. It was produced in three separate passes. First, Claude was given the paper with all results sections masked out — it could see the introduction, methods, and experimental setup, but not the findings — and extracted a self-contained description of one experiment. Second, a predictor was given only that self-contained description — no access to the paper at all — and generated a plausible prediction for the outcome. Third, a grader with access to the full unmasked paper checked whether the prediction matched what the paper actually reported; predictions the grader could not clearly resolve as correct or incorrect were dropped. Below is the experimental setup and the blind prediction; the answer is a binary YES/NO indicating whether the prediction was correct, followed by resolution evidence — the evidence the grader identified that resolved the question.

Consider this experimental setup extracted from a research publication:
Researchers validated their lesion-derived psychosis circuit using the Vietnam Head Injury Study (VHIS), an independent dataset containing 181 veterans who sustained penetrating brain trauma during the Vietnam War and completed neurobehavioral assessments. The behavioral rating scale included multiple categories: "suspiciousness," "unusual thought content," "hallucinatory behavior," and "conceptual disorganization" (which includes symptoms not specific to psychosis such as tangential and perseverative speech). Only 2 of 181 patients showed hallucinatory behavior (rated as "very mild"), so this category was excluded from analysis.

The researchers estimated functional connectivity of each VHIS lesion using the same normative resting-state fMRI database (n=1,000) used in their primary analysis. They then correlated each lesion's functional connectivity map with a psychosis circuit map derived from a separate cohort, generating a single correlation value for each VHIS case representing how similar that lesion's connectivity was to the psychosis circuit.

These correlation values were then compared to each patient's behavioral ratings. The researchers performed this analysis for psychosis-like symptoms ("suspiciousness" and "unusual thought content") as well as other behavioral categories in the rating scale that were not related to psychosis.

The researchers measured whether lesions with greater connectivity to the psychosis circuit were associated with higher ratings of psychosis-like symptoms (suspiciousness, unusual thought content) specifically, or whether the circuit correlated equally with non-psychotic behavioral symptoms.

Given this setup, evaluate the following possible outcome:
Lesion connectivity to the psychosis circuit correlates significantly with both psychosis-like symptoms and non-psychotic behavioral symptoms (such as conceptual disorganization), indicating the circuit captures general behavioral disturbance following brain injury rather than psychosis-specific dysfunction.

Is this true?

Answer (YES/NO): NO